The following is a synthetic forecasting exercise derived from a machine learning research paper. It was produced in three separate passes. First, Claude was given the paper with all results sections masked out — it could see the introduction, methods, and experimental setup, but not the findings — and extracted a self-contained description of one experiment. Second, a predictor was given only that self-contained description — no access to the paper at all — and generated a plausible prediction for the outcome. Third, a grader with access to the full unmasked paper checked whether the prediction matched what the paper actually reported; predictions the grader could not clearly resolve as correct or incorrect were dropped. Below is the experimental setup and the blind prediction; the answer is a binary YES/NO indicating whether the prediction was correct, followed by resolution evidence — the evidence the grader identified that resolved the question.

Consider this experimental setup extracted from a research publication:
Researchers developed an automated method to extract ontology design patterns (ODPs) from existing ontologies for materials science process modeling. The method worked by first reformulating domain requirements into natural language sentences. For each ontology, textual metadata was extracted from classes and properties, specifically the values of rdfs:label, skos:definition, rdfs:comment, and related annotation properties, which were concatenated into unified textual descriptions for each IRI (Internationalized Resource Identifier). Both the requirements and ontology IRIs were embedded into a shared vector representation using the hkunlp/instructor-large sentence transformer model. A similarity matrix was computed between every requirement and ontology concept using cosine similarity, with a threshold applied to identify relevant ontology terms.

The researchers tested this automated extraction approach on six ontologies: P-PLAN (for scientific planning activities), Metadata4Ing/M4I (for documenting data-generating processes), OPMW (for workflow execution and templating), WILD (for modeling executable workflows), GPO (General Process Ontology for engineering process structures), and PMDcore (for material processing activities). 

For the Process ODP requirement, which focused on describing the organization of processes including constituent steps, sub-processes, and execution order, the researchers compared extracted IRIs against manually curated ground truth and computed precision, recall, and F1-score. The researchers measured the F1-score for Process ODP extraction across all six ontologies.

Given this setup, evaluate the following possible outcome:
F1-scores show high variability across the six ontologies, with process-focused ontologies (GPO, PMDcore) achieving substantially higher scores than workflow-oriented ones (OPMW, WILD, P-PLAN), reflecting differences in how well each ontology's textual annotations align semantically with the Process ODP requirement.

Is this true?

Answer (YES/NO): NO